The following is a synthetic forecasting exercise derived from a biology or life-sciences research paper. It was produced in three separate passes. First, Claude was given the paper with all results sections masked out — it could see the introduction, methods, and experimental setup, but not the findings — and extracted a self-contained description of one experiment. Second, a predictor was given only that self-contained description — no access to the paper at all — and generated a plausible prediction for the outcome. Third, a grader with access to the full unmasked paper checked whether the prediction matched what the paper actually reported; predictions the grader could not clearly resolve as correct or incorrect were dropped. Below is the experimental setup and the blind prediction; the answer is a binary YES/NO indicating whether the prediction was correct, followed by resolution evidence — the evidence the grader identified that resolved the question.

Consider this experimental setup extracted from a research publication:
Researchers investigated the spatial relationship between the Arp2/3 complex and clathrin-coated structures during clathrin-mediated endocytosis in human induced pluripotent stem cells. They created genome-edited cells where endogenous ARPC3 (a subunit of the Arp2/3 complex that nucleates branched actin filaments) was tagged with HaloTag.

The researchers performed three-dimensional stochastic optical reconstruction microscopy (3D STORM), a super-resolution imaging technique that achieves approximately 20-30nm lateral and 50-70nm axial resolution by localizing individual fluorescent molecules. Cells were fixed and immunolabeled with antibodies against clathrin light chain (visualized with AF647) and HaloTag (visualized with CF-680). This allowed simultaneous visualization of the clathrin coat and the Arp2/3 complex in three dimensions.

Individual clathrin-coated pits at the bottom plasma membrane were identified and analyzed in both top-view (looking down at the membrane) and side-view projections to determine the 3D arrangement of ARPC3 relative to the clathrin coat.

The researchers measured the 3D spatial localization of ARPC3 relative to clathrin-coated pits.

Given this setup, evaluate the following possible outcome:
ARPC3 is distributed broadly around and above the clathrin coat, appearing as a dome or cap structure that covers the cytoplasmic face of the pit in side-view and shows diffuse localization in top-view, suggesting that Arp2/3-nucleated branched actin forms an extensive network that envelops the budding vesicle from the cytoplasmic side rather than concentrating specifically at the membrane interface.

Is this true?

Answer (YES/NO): NO